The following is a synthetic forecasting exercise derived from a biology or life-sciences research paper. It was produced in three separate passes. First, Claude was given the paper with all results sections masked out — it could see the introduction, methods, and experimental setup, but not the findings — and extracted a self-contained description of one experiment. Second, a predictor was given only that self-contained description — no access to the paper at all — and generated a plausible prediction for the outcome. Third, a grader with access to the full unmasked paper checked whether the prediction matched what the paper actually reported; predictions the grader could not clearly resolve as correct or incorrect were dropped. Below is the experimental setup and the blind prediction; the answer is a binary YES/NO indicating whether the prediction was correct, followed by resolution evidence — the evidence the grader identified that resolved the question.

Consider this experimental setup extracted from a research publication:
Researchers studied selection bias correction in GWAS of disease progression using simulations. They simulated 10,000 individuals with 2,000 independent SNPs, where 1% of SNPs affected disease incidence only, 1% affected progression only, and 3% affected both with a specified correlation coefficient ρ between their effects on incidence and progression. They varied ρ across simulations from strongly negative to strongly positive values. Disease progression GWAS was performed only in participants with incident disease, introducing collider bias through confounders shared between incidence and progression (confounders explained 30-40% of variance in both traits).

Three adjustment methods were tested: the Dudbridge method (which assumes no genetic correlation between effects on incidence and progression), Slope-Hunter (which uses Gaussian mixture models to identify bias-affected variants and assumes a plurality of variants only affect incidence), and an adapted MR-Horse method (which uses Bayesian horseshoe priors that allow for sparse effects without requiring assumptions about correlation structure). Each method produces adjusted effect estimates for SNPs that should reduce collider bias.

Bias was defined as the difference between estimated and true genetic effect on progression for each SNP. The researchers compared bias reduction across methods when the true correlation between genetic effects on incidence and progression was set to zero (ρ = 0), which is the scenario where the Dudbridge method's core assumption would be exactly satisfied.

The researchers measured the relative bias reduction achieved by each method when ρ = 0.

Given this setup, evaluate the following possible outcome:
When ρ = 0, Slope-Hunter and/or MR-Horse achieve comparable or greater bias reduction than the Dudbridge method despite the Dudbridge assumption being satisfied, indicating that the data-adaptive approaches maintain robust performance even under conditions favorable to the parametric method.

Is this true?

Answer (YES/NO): NO